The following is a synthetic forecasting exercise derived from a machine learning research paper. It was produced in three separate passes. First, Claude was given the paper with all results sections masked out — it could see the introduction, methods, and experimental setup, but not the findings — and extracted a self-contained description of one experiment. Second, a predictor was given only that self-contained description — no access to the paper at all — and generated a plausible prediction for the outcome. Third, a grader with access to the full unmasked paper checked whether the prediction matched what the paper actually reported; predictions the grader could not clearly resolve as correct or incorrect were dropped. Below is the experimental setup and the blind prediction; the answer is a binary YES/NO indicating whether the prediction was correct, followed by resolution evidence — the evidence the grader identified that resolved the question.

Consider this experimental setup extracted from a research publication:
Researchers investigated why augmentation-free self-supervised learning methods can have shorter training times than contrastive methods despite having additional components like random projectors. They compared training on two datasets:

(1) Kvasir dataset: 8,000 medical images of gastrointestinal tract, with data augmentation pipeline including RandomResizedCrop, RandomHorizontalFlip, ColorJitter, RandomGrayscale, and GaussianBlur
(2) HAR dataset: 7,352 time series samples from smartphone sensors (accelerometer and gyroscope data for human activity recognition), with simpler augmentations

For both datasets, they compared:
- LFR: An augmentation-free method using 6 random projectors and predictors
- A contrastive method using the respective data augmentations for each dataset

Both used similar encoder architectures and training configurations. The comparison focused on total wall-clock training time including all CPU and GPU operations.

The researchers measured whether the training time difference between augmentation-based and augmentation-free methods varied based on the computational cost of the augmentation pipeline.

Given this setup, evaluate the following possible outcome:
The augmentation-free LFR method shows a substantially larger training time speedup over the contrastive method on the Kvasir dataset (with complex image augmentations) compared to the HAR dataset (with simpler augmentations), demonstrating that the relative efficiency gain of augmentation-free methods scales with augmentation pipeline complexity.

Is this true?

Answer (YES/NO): YES